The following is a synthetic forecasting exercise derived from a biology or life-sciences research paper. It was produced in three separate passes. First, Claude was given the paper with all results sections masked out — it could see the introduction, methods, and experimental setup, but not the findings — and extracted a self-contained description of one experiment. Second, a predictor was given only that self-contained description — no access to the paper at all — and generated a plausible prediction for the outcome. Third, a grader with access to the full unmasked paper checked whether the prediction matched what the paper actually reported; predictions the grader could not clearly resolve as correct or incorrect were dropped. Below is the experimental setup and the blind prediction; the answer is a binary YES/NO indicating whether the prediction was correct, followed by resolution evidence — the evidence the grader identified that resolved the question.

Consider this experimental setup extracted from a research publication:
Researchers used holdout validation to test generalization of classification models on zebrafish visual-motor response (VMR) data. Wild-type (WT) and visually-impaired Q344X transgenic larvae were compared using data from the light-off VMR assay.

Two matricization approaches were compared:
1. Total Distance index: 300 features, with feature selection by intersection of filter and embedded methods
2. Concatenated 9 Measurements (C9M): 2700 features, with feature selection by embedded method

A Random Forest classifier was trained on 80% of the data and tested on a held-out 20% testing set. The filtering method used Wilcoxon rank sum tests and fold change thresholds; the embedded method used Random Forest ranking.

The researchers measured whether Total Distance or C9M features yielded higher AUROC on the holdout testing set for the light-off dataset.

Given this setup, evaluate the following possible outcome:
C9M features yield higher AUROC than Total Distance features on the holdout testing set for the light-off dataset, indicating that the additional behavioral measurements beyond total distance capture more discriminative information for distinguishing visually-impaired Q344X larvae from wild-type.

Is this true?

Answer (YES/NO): NO